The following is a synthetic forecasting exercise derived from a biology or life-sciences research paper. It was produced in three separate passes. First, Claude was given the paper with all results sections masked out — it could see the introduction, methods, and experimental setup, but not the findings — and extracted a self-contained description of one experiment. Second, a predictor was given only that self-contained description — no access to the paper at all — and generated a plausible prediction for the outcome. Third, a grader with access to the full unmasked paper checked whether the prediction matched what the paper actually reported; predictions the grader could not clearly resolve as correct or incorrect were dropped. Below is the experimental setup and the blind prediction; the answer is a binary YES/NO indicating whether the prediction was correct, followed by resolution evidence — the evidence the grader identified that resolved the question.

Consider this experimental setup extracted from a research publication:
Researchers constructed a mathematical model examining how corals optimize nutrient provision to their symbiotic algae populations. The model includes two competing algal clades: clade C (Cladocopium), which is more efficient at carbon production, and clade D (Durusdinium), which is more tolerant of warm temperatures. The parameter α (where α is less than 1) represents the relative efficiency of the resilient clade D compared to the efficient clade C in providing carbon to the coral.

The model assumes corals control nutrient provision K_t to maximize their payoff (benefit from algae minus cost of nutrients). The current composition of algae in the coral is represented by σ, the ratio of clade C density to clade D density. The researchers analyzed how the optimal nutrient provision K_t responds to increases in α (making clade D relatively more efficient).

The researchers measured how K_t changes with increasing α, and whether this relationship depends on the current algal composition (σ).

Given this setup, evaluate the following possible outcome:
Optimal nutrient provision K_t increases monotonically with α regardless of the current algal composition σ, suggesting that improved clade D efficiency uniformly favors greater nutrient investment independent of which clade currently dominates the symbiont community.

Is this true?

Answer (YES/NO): NO